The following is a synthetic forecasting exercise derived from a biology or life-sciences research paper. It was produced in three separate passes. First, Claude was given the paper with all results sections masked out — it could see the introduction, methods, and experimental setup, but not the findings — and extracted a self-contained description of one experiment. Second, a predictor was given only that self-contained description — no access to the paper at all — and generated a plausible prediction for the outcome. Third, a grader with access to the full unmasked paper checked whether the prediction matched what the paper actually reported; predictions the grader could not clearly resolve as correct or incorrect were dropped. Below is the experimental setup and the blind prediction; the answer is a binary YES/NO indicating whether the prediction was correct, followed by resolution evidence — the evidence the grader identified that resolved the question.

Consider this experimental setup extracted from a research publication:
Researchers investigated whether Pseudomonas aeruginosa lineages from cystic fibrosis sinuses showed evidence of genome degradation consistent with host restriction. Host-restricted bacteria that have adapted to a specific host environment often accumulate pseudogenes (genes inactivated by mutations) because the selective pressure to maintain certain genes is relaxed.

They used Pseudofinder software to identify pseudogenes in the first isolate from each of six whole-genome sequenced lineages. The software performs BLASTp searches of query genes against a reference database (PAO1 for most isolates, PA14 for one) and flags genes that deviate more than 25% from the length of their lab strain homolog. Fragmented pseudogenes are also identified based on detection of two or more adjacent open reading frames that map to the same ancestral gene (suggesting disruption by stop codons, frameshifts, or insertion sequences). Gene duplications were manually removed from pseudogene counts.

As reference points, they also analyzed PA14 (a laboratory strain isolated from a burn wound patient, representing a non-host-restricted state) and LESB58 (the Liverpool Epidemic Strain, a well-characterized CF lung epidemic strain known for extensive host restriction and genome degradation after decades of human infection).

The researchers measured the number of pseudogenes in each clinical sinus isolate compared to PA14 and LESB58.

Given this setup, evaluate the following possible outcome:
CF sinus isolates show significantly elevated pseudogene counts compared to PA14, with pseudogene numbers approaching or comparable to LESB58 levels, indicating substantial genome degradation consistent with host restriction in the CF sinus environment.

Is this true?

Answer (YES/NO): NO